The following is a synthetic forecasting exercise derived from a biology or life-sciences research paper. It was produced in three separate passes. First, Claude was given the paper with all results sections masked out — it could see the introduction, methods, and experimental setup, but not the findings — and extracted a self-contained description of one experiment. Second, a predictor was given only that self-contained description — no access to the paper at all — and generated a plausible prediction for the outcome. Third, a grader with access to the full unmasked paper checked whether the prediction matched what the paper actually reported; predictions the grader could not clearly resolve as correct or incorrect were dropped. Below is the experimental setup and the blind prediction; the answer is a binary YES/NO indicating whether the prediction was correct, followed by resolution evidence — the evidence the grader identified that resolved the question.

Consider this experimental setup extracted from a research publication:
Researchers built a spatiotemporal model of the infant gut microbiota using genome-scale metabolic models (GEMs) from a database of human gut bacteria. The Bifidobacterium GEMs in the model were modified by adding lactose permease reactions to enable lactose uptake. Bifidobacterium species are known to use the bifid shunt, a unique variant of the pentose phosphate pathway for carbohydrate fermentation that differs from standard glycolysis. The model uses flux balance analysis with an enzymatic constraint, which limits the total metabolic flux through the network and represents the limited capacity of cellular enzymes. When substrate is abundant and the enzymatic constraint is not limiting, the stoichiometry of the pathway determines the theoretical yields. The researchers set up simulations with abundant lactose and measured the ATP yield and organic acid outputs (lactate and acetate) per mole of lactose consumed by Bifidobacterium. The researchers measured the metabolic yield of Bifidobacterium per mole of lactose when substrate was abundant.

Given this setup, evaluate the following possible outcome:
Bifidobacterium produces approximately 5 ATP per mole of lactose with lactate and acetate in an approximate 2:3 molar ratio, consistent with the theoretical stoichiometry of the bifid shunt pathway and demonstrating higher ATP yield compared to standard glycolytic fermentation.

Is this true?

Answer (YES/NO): YES